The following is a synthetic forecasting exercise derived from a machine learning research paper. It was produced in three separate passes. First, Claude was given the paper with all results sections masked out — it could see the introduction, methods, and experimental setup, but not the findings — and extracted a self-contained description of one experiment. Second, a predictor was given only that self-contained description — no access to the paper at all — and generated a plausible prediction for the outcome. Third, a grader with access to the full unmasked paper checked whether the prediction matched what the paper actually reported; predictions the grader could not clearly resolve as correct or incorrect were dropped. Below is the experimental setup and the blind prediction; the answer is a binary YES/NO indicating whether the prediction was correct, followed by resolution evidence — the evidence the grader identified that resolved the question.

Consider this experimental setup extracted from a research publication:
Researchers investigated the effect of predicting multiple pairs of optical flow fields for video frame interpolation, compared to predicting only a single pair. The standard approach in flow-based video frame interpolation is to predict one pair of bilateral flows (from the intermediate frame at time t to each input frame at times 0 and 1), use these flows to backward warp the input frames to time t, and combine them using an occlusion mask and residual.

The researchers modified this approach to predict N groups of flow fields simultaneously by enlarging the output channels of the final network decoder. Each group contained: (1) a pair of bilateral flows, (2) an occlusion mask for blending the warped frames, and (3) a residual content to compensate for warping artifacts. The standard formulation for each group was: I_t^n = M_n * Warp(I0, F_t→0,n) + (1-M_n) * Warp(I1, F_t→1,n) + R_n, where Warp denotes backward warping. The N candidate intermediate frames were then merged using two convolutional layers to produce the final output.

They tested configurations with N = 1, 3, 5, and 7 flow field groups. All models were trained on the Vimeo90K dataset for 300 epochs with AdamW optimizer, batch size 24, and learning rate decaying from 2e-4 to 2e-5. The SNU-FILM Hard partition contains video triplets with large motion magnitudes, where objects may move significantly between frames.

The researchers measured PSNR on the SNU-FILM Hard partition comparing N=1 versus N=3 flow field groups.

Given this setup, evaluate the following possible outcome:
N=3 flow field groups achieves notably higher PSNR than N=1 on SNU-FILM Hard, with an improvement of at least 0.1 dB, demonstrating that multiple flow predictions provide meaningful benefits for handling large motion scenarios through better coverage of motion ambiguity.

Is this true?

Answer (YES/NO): NO